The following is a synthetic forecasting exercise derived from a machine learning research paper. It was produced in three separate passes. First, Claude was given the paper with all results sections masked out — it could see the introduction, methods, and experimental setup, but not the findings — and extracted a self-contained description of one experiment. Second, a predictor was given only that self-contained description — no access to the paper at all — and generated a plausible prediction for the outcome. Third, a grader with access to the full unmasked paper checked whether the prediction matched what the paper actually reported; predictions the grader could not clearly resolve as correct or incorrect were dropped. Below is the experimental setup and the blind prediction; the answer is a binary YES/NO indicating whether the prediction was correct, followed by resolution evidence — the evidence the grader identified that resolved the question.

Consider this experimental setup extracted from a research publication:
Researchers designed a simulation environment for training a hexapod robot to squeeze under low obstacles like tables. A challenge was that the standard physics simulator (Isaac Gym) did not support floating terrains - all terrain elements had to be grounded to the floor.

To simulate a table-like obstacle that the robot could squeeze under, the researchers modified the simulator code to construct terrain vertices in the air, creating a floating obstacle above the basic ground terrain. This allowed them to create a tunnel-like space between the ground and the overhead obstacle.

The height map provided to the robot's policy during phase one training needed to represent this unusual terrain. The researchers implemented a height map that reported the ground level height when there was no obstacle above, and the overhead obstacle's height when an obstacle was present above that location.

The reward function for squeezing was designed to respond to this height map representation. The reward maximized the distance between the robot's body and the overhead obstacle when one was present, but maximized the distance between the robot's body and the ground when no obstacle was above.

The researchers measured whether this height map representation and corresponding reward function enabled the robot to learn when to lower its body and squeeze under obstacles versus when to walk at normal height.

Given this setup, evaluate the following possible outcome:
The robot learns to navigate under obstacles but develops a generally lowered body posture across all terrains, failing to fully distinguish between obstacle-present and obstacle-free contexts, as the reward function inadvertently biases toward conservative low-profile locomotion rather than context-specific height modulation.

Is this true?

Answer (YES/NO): NO